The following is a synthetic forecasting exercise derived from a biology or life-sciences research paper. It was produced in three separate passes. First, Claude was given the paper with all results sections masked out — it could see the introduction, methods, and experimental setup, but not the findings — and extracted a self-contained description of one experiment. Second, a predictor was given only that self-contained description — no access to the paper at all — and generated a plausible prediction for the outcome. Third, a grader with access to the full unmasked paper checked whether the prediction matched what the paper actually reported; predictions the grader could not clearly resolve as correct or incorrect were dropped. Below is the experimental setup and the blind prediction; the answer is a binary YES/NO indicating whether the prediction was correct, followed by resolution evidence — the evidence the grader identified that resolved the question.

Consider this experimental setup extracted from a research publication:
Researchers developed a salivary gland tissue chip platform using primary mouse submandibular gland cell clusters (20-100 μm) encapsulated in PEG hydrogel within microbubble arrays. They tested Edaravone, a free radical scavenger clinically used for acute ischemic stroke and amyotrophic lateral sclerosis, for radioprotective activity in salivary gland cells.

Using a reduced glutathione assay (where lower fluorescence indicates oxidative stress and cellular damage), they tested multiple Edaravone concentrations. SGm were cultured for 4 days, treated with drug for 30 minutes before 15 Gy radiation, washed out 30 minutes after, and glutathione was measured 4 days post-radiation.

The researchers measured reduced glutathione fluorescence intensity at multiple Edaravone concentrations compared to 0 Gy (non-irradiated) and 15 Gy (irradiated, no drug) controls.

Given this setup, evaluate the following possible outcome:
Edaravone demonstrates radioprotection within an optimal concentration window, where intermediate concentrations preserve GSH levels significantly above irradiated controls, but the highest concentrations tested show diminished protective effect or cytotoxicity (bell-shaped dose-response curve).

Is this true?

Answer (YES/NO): YES